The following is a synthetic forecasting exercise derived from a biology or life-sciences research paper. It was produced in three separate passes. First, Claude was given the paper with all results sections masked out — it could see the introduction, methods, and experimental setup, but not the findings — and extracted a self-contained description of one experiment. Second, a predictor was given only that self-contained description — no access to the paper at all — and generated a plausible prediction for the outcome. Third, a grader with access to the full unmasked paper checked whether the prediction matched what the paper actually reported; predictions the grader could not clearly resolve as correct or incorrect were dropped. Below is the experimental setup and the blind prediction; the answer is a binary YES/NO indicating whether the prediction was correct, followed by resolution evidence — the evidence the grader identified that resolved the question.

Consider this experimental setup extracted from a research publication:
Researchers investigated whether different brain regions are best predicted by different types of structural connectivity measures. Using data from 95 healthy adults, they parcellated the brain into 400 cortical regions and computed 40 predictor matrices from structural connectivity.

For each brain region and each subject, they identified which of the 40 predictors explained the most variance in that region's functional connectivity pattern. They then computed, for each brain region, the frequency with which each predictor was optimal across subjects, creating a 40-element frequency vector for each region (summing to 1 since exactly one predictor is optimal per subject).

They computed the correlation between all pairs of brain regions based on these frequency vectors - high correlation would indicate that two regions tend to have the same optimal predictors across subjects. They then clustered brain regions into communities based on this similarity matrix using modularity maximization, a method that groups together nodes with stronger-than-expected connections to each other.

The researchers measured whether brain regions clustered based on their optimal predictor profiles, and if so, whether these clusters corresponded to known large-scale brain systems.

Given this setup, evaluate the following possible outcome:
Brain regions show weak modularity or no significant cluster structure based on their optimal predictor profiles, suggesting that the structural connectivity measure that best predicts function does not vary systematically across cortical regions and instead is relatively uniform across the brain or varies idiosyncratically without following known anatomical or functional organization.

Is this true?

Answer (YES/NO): NO